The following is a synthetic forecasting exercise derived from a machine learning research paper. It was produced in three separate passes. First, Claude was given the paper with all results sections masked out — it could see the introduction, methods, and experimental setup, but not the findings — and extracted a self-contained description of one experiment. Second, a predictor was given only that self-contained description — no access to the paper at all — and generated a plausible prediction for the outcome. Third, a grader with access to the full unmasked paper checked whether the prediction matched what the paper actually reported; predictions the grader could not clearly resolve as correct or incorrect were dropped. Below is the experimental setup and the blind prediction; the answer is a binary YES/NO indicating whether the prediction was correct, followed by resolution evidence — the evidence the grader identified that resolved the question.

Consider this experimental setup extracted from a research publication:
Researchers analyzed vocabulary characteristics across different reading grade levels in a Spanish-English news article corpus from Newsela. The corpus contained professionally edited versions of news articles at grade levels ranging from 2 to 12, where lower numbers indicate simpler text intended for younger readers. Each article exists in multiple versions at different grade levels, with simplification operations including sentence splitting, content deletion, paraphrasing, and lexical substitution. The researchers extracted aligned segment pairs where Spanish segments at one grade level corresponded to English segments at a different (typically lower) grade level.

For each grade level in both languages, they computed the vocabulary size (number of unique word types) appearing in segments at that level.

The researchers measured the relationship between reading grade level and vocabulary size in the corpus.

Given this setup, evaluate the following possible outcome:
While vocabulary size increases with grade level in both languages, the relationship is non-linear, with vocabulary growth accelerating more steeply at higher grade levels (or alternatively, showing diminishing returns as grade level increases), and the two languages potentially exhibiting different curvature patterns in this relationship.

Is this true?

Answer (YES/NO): NO